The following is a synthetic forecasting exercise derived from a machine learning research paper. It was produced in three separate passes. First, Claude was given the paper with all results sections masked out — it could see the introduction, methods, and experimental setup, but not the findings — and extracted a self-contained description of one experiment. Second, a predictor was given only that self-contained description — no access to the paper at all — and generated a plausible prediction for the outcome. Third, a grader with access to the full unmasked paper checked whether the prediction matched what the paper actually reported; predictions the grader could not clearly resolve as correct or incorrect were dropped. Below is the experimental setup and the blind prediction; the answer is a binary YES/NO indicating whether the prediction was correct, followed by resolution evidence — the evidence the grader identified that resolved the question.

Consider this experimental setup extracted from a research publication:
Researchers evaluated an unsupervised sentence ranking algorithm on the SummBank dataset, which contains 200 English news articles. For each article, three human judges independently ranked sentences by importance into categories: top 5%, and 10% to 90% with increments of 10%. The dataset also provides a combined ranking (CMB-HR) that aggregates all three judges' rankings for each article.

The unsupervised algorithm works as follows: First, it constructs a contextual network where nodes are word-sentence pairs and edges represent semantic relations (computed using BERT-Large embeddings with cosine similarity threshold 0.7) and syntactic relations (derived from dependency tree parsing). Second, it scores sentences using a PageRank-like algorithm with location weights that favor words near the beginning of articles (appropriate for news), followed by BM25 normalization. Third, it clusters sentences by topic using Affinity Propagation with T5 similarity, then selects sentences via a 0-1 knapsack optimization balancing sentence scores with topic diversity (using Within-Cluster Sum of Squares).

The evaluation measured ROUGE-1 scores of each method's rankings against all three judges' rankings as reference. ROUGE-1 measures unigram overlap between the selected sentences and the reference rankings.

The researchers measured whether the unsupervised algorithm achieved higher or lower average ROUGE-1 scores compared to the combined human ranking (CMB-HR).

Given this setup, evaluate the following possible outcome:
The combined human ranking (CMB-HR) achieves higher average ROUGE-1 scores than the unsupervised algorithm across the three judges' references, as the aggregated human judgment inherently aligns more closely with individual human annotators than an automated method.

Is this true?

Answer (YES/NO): NO